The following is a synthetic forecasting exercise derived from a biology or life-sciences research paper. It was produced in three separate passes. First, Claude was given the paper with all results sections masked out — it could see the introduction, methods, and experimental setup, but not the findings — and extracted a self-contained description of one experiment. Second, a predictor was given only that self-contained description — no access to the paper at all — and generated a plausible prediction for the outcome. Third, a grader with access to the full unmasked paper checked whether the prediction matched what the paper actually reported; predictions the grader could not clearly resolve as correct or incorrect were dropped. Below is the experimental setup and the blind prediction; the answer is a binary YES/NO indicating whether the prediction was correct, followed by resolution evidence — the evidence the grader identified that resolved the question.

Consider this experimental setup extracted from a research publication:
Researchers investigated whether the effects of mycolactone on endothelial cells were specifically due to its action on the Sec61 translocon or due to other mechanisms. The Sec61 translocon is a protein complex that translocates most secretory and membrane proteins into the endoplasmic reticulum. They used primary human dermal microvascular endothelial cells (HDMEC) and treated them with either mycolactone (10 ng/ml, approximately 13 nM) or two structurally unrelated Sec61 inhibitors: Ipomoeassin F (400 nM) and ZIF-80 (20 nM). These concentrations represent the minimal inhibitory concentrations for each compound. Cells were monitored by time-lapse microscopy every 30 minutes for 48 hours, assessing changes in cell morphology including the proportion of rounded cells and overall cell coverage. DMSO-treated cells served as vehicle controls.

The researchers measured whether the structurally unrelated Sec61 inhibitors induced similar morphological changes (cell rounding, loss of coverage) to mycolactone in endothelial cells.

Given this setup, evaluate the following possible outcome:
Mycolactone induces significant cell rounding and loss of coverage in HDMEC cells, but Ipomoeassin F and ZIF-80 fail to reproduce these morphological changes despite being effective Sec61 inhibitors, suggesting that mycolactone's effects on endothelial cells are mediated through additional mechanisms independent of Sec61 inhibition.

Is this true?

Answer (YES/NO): NO